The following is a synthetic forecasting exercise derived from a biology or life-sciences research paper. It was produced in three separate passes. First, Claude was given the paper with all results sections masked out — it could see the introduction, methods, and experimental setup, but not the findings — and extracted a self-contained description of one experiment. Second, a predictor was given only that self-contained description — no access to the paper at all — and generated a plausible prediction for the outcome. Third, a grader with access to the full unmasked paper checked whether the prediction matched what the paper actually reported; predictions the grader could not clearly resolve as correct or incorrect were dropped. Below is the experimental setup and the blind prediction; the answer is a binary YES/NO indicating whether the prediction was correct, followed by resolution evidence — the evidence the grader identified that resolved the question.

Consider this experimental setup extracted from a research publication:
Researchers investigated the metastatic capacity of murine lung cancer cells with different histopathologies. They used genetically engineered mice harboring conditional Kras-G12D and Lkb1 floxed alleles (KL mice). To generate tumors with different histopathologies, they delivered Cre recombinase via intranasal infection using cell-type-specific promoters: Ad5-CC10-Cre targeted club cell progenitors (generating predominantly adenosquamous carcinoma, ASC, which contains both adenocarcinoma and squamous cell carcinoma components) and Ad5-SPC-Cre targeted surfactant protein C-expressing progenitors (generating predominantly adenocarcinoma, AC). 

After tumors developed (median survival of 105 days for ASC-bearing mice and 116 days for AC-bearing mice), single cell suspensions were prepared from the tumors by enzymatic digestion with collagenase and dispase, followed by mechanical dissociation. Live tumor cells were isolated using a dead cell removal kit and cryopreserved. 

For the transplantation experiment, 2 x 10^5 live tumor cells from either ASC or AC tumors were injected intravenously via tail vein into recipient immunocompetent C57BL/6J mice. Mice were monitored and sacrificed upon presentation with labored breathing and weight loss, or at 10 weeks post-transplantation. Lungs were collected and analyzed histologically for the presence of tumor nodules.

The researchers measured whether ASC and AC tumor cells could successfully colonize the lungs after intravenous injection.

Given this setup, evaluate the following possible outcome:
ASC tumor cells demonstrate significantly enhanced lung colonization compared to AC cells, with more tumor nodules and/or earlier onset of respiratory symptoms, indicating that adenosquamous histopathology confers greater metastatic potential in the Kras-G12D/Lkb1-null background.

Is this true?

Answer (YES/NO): YES